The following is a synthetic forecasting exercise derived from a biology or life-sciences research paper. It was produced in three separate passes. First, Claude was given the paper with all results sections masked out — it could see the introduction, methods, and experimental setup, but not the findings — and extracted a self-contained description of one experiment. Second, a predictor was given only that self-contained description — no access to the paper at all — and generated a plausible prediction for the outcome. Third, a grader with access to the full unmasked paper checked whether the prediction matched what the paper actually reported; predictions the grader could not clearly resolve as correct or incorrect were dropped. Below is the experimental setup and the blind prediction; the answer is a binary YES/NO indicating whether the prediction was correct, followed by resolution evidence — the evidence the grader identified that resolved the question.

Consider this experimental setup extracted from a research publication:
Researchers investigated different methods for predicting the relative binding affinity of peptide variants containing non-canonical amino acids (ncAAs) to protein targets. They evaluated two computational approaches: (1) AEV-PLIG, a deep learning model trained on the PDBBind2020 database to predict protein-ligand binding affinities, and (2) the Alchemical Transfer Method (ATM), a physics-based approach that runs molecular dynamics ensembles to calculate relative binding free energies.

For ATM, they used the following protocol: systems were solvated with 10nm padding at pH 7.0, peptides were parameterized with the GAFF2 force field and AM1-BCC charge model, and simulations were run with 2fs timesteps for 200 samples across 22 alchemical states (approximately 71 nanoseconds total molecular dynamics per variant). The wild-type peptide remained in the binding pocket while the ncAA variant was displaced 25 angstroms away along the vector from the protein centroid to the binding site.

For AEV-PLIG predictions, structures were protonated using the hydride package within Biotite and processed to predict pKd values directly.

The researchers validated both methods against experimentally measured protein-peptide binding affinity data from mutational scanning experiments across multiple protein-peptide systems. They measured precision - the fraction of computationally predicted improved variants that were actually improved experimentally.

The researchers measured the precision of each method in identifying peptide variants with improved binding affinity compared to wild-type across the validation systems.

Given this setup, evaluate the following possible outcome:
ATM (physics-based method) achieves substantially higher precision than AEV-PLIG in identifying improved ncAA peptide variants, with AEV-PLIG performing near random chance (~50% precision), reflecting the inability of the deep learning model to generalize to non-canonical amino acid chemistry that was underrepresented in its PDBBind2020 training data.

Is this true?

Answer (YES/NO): NO